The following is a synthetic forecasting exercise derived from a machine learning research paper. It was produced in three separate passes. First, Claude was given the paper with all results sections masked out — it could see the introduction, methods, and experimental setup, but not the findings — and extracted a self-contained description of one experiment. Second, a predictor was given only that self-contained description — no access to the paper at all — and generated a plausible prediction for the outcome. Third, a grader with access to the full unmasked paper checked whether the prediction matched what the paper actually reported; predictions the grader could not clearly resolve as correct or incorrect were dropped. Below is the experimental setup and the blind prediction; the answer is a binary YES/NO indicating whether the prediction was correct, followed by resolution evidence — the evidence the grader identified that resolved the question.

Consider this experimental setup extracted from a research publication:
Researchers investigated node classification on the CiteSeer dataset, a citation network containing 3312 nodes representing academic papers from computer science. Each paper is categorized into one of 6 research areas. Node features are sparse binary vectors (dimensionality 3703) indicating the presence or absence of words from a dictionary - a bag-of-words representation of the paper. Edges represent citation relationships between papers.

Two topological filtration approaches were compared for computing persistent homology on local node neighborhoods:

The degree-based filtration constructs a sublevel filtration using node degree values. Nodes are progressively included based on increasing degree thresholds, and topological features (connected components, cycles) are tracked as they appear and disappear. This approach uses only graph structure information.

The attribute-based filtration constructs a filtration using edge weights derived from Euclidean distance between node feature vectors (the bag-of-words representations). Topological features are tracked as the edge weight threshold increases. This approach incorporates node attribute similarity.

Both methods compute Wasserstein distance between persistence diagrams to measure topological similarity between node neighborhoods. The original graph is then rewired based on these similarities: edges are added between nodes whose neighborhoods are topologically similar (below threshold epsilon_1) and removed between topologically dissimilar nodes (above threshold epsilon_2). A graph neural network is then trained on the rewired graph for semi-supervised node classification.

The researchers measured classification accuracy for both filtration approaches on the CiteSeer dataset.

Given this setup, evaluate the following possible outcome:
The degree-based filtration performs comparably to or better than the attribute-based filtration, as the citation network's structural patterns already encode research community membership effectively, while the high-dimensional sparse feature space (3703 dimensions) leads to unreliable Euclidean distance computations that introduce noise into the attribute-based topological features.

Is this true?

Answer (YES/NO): YES